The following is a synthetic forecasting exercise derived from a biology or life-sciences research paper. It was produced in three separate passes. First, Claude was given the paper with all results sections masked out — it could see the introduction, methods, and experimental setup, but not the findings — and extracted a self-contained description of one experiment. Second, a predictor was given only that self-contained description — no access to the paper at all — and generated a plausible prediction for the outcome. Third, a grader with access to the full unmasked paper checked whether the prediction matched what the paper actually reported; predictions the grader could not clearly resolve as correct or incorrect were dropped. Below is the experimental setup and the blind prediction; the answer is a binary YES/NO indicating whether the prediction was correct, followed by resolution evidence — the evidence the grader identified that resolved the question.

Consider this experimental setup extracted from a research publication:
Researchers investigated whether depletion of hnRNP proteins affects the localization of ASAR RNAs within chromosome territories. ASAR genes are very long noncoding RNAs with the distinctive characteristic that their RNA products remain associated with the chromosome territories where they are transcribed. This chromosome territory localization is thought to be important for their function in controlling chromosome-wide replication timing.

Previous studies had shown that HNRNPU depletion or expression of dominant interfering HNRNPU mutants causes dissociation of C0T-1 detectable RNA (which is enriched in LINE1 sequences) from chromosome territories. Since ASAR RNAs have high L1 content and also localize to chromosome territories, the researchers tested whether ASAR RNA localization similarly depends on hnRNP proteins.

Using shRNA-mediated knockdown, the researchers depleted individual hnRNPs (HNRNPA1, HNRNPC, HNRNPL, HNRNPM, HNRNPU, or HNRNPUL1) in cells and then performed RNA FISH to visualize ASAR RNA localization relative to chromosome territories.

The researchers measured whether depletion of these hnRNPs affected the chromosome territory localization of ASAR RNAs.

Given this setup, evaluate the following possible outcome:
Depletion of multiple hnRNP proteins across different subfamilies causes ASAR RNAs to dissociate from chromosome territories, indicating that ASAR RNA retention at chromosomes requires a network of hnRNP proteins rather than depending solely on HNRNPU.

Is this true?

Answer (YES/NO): YES